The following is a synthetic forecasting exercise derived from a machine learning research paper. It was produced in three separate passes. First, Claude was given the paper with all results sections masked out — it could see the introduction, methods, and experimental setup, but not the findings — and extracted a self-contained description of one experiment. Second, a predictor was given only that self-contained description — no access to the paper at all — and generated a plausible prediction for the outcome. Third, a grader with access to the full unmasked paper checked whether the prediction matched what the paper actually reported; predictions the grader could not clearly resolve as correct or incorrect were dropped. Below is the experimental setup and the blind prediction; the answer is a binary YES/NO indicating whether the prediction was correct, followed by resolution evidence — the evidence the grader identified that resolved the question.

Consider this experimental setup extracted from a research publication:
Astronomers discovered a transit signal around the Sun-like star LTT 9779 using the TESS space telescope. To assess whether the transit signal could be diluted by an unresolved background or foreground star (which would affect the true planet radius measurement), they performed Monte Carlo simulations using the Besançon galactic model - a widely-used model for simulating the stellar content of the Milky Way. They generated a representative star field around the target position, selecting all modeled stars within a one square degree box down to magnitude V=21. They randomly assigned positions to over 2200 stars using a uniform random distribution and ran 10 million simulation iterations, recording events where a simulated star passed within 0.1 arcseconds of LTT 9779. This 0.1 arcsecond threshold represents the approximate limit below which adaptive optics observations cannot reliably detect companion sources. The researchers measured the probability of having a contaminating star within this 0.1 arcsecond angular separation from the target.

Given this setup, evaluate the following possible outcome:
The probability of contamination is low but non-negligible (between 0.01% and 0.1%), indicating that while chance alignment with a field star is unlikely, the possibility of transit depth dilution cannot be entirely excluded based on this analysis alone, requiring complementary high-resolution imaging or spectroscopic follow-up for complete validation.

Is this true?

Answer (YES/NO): NO